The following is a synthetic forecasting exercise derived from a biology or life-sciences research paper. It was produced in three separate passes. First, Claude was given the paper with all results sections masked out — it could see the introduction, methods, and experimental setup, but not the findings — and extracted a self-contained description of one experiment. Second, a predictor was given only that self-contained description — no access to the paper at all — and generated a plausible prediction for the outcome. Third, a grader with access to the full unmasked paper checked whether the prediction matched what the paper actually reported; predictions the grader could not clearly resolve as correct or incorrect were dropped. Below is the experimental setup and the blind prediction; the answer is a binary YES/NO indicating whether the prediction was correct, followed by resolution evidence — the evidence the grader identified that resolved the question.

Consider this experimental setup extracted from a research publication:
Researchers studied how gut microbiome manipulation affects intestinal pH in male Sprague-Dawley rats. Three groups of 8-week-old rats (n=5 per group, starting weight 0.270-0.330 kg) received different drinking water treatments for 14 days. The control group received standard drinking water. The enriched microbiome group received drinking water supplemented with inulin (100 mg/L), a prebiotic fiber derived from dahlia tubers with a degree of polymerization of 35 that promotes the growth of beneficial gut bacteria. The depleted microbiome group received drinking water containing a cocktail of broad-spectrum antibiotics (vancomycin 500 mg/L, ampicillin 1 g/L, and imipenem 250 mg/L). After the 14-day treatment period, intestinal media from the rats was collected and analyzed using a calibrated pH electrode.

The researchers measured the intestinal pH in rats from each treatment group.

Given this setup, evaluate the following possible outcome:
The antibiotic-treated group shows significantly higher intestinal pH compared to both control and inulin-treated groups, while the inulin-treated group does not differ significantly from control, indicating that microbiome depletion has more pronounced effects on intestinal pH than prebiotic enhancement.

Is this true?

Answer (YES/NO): NO